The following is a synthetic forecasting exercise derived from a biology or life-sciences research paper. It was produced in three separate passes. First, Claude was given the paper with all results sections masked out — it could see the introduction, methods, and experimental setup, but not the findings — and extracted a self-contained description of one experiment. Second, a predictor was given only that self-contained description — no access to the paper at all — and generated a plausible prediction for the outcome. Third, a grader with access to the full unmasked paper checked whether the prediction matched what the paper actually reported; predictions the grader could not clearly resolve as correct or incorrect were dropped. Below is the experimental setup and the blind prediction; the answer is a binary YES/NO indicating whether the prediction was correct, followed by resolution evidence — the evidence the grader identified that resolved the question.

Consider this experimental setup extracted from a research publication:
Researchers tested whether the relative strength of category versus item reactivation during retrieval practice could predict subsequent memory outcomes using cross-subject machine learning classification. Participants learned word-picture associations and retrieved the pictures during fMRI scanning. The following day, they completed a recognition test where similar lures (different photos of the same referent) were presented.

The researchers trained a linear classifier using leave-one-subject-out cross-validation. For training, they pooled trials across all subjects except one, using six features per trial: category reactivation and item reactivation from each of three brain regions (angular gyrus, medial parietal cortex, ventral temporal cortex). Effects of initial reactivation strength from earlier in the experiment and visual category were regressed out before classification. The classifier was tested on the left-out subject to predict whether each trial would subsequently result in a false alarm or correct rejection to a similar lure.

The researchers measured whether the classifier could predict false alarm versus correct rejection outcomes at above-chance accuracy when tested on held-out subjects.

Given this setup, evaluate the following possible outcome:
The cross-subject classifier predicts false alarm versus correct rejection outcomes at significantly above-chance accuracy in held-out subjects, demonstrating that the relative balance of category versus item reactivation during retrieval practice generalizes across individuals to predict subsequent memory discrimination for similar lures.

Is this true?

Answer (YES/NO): YES